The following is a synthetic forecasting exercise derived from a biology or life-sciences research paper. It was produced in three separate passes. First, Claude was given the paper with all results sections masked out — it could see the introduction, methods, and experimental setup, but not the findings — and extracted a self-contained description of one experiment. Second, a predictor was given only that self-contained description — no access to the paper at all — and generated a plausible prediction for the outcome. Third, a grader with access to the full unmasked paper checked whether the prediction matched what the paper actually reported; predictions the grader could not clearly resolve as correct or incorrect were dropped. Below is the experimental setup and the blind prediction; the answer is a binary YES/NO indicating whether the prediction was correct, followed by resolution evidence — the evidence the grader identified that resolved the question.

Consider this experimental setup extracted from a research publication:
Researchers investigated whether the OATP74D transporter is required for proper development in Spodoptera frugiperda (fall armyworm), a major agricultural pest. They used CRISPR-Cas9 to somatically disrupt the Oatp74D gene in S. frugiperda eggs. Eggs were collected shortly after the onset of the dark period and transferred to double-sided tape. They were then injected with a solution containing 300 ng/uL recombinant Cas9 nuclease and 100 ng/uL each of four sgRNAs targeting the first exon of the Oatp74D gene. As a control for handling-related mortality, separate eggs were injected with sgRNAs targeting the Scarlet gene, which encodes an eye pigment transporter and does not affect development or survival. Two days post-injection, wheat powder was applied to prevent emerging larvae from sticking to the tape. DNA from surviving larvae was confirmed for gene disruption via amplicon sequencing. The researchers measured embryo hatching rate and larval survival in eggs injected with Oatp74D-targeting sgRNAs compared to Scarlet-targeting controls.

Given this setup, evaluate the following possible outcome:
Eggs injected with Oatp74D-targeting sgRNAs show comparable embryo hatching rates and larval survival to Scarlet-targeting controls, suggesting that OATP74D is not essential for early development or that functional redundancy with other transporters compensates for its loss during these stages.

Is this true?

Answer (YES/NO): NO